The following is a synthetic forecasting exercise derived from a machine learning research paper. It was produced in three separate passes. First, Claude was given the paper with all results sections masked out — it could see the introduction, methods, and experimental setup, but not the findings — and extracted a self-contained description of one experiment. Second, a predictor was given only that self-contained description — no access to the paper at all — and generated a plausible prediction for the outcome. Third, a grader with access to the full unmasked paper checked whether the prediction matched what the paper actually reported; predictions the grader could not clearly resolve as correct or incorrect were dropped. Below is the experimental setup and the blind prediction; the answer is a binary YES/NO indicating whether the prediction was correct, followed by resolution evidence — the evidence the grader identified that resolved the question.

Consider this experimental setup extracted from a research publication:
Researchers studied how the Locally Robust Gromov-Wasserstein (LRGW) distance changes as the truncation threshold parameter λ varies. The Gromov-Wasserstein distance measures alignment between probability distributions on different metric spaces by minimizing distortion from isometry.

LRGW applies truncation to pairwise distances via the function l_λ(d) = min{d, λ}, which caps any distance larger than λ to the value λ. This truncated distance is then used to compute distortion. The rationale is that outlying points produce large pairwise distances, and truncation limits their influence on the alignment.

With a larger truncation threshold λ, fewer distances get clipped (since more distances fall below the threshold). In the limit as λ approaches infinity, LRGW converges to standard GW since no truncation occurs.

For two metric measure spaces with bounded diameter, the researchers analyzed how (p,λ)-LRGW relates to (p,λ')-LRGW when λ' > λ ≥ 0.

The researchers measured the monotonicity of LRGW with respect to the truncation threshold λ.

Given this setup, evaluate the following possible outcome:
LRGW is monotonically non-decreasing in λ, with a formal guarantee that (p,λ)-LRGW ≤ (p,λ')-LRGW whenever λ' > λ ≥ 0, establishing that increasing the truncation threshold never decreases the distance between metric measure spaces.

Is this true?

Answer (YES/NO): YES